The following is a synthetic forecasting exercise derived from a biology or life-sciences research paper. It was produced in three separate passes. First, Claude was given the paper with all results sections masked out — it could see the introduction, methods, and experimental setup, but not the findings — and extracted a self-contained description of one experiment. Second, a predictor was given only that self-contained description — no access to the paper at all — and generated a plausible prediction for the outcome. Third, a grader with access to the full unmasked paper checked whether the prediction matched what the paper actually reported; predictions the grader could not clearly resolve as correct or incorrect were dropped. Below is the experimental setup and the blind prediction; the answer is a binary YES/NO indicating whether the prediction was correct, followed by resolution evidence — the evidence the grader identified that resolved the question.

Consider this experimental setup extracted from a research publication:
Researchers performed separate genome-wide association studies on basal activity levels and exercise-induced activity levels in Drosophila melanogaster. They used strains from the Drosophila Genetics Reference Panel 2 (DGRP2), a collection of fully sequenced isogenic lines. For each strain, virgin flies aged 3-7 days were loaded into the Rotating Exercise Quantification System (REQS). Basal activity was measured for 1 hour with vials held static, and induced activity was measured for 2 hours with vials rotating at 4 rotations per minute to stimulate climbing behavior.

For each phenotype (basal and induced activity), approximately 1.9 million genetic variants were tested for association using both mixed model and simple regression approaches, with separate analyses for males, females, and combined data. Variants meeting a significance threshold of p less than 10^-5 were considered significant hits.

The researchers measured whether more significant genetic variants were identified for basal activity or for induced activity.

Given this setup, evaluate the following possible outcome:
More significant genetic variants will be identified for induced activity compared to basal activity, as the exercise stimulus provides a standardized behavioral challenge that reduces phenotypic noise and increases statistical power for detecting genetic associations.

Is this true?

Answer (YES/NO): NO